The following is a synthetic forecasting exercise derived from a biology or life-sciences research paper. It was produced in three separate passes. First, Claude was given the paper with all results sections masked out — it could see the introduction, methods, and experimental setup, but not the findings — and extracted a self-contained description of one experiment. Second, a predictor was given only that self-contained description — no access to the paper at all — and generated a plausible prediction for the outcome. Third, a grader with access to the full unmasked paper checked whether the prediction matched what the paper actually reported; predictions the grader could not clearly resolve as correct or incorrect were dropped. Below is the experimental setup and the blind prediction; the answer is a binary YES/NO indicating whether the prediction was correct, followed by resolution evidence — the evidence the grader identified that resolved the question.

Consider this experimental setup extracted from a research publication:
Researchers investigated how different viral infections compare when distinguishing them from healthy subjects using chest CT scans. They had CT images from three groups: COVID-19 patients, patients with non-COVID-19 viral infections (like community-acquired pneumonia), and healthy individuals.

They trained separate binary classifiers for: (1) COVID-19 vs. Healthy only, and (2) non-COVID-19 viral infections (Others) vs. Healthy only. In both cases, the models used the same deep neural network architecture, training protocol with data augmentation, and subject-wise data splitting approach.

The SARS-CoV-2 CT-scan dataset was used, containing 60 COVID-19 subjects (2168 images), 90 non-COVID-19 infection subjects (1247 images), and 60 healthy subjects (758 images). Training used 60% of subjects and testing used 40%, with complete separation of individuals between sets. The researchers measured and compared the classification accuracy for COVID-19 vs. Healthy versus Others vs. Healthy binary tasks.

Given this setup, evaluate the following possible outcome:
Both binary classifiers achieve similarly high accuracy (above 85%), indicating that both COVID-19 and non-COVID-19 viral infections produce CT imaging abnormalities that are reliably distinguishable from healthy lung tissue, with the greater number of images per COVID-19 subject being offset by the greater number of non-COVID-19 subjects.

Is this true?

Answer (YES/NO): NO